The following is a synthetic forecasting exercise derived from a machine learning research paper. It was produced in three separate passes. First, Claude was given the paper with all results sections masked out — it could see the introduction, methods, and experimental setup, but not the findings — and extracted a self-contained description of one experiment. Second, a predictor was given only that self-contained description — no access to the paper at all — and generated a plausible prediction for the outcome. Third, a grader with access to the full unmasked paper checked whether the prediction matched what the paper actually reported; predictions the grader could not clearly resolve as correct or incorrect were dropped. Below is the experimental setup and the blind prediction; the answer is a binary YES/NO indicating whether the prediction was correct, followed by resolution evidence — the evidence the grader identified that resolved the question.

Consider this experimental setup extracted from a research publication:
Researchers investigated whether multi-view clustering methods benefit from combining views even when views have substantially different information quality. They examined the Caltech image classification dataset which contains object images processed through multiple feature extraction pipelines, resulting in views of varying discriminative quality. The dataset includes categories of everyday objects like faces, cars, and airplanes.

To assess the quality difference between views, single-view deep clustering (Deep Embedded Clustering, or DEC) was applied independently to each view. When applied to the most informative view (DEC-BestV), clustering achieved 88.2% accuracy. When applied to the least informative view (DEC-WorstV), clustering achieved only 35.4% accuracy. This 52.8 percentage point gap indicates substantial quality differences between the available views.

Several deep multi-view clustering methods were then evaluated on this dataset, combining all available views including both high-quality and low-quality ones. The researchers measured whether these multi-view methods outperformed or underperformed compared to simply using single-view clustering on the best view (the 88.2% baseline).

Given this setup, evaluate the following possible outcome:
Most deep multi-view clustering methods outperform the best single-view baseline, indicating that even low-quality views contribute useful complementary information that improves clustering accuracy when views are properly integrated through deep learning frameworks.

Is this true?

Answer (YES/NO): NO